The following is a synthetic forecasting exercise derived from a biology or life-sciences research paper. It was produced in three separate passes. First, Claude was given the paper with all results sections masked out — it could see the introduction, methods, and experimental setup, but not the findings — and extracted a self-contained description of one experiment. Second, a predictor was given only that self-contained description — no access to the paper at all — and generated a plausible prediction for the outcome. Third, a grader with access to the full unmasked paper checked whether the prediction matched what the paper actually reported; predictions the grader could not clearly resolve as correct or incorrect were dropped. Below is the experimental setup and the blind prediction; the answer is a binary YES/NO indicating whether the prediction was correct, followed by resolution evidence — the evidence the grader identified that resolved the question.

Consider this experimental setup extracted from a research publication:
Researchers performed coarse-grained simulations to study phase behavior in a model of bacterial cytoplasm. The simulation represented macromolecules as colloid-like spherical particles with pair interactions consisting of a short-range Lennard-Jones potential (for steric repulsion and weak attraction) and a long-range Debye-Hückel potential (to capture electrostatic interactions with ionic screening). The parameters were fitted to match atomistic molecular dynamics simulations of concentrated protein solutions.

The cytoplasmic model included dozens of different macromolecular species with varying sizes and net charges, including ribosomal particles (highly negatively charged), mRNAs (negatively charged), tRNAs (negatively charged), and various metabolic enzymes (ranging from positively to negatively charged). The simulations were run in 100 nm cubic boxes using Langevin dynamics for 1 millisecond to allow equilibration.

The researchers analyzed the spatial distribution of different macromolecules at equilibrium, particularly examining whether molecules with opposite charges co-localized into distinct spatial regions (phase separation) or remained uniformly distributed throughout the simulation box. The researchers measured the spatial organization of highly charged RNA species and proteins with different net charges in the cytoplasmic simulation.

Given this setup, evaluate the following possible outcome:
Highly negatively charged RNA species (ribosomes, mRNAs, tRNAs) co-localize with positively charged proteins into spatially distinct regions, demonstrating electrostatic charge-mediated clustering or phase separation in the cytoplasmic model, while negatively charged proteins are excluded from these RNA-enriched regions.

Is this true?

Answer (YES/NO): YES